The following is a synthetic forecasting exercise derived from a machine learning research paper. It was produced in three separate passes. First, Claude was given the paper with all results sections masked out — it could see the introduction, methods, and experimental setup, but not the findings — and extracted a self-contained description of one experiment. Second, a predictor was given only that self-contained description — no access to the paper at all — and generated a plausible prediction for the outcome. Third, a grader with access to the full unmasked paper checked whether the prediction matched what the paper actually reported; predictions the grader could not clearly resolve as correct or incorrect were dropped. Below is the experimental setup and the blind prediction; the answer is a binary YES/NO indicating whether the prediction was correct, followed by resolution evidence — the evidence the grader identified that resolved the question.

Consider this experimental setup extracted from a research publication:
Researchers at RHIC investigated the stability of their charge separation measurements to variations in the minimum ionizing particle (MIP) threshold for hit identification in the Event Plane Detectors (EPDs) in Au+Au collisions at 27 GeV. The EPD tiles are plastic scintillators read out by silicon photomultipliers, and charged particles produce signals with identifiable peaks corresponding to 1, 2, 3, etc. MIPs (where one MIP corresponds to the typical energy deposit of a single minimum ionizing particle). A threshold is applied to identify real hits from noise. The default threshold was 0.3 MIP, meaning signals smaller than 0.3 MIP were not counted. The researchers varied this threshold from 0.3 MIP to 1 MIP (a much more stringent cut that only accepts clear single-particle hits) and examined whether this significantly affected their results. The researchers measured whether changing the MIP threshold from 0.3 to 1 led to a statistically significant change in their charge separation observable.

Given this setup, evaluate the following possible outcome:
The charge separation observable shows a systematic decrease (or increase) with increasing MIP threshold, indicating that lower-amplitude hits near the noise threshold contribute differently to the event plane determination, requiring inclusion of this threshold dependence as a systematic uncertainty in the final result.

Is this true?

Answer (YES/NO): NO